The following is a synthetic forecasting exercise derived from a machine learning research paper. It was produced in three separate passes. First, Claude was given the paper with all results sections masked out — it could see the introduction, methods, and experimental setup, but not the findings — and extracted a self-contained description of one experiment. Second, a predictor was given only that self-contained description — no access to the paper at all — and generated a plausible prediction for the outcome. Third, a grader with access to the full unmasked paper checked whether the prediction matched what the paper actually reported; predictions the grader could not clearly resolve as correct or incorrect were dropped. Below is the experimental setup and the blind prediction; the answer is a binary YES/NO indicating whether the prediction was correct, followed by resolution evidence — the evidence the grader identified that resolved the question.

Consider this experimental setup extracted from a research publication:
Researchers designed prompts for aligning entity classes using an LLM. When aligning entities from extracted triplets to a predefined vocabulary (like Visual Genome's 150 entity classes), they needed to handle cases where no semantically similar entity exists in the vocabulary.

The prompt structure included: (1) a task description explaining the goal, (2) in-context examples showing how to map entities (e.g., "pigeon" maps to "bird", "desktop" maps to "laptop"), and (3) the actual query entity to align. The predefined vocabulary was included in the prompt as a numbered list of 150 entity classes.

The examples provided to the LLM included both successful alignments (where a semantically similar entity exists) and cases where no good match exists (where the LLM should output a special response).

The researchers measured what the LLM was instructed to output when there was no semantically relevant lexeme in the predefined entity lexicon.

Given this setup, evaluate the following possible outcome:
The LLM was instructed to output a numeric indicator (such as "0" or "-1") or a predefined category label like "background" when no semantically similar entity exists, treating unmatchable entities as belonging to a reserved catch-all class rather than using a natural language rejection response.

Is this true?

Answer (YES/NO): NO